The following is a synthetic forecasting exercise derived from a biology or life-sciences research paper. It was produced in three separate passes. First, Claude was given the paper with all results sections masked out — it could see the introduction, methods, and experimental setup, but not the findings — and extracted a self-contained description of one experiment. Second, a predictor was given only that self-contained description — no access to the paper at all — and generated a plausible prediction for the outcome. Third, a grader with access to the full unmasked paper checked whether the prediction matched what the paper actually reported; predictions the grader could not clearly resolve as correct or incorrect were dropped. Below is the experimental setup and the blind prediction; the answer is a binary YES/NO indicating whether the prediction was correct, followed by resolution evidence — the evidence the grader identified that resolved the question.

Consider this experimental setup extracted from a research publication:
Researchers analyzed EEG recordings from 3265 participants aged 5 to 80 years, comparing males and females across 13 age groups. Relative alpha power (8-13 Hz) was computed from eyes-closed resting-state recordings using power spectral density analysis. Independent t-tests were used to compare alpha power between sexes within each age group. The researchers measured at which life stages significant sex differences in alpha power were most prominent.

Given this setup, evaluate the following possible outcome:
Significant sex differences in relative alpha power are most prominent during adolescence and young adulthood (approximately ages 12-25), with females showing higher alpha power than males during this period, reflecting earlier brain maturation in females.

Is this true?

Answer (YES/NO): NO